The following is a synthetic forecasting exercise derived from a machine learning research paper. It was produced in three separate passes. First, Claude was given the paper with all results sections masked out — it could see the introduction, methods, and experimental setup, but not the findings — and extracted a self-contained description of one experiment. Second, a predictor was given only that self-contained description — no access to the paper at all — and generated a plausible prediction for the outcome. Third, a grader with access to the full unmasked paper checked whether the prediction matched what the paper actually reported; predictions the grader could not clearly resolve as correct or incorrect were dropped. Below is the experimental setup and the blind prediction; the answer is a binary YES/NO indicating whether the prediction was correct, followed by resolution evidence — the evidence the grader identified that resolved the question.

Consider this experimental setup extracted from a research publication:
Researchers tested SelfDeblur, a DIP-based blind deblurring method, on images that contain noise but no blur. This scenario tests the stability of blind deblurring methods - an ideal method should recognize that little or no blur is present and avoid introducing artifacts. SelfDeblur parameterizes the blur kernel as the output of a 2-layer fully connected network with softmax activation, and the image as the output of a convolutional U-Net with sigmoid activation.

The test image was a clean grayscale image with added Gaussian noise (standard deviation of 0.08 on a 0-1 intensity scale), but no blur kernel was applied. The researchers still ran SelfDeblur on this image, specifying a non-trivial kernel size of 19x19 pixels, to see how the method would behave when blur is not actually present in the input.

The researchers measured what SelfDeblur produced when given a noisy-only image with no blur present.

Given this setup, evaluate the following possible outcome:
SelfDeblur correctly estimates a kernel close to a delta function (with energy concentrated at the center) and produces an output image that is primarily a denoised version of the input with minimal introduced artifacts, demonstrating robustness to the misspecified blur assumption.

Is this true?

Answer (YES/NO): YES